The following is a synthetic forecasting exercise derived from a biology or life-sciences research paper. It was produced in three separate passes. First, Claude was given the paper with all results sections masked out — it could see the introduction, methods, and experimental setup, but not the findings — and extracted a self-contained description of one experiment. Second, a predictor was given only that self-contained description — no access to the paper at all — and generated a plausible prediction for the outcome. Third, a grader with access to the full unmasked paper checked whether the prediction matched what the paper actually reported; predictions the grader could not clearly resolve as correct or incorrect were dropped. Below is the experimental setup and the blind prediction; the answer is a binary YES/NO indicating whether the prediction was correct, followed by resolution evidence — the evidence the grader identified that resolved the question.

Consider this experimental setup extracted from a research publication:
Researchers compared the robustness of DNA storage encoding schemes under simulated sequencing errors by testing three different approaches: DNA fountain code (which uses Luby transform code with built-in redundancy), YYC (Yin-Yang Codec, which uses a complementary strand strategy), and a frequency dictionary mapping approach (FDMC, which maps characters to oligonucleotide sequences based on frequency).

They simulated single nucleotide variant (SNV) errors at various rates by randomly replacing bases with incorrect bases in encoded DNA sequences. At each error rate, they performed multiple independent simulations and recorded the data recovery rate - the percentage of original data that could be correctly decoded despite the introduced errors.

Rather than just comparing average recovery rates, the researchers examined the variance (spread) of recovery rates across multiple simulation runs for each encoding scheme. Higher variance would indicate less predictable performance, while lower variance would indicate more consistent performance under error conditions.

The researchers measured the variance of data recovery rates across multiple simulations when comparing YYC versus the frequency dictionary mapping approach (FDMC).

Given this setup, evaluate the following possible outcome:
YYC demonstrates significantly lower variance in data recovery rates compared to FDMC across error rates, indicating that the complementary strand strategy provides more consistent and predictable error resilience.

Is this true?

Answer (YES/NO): NO